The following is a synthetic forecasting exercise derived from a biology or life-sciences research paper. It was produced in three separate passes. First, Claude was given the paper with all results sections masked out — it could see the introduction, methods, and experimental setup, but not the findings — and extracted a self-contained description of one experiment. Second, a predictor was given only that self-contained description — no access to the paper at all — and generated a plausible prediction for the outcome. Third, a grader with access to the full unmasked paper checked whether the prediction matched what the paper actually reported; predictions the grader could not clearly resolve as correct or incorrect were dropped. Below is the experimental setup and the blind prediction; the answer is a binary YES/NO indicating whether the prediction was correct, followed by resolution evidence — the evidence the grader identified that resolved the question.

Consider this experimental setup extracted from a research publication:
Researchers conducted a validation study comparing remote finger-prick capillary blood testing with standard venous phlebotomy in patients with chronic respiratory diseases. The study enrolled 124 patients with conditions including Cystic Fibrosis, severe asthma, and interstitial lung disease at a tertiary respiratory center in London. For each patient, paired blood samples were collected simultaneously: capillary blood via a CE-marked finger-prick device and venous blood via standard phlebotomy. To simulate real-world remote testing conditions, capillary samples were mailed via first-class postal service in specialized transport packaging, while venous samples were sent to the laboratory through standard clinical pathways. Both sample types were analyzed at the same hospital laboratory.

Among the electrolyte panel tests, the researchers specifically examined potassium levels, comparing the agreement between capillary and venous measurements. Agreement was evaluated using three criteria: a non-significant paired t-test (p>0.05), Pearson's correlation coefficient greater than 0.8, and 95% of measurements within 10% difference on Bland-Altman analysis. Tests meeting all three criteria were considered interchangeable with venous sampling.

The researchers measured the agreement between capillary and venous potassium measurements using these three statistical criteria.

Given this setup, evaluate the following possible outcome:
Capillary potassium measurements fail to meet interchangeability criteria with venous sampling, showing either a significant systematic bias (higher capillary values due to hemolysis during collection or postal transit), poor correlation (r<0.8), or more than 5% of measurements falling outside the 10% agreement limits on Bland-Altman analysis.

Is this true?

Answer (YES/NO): YES